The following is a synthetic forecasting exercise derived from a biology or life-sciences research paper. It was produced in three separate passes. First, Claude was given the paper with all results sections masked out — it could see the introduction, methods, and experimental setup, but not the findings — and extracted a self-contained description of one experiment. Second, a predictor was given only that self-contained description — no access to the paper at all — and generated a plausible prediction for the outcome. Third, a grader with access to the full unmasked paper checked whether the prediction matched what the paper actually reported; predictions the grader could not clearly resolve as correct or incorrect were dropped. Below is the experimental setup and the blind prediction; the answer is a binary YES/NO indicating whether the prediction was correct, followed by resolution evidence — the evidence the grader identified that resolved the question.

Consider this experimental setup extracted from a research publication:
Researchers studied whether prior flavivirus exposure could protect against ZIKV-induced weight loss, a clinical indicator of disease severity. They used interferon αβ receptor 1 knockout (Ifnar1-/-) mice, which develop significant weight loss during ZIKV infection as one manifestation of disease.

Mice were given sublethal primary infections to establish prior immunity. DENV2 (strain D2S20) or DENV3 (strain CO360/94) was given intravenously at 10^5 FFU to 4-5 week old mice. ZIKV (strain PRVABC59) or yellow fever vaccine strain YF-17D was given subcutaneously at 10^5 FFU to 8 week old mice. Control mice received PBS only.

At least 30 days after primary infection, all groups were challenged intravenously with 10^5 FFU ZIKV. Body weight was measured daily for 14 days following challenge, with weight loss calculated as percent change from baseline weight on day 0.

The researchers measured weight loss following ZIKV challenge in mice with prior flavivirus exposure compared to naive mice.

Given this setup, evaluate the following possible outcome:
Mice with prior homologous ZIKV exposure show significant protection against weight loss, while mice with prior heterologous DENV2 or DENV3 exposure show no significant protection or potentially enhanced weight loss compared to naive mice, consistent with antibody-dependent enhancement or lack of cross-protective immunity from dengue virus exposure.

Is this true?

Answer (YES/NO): NO